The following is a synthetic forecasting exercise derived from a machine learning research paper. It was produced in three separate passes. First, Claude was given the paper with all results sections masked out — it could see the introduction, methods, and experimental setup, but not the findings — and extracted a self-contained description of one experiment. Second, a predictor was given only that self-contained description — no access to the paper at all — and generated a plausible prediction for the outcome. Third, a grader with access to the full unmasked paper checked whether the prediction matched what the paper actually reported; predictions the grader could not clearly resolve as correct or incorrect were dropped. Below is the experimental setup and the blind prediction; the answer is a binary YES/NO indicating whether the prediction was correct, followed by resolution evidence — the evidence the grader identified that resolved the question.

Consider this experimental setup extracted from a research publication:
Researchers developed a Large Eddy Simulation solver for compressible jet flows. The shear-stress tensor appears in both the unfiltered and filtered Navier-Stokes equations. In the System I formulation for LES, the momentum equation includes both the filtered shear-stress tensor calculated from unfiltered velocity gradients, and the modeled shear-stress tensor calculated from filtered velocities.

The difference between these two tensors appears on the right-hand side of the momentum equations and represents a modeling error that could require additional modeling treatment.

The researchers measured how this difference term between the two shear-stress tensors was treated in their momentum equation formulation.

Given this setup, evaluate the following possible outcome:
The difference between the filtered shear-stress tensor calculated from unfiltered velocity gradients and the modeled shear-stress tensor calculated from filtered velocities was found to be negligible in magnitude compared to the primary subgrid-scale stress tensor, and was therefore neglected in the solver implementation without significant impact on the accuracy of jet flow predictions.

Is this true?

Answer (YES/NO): NO